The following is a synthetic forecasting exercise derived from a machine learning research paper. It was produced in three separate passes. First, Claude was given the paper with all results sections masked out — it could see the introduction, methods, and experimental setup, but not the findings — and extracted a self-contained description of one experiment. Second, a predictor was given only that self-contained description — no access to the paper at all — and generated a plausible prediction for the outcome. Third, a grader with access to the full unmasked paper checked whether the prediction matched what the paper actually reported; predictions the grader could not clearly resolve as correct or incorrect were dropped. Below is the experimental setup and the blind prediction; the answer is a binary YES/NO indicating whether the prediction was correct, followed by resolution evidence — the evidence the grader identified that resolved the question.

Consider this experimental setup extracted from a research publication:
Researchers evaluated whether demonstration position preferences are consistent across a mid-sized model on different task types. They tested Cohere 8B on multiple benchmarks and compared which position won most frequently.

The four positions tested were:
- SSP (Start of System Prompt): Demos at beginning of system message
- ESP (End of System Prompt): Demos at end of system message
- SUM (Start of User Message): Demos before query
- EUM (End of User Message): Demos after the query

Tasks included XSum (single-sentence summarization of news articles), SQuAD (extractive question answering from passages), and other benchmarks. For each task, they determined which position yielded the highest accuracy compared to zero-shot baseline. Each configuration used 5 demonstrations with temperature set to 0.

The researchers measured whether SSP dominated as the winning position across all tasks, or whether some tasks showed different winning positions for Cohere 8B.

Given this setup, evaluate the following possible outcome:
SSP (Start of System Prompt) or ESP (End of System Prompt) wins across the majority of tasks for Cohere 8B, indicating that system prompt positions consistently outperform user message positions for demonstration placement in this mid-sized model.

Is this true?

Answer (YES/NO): NO